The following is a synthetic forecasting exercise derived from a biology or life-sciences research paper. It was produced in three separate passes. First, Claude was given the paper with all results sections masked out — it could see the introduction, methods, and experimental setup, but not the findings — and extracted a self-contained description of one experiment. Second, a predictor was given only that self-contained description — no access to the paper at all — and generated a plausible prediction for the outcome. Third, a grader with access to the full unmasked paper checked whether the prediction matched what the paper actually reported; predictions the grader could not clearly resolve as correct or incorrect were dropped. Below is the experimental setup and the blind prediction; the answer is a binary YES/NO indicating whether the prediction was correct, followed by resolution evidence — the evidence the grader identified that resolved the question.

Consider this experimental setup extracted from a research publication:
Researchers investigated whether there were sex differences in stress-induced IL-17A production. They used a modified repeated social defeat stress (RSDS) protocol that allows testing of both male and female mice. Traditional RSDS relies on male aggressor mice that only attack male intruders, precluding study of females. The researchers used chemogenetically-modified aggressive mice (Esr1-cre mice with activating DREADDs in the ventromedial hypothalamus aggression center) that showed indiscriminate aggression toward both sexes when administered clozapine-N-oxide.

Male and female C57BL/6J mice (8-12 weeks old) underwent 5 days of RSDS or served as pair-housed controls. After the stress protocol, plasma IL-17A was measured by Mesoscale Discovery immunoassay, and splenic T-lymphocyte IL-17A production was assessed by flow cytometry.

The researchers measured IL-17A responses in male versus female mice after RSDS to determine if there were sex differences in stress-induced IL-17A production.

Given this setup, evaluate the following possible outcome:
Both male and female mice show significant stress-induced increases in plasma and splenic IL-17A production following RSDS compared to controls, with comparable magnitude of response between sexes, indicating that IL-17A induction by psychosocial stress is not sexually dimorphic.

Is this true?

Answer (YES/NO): YES